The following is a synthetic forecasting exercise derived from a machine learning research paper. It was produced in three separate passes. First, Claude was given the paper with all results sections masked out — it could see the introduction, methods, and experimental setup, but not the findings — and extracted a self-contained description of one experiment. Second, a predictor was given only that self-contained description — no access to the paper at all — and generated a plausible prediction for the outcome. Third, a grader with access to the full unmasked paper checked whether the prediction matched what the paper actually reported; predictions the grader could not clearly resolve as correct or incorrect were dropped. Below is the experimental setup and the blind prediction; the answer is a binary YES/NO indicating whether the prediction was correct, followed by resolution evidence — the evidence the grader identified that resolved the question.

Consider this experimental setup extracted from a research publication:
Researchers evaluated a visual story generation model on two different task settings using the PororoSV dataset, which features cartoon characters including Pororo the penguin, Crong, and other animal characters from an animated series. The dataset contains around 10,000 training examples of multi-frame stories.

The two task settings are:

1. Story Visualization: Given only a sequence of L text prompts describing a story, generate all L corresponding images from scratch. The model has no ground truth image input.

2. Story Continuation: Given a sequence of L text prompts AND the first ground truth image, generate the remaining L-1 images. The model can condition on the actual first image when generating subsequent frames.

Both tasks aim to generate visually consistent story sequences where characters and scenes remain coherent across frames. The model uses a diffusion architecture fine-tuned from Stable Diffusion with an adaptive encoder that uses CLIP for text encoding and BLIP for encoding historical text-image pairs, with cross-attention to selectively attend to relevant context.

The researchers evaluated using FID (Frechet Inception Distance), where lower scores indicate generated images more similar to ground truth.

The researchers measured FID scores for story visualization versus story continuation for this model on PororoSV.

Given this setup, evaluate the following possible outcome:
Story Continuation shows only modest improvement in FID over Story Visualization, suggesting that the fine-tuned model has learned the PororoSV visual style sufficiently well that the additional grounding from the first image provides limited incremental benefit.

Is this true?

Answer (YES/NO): YES